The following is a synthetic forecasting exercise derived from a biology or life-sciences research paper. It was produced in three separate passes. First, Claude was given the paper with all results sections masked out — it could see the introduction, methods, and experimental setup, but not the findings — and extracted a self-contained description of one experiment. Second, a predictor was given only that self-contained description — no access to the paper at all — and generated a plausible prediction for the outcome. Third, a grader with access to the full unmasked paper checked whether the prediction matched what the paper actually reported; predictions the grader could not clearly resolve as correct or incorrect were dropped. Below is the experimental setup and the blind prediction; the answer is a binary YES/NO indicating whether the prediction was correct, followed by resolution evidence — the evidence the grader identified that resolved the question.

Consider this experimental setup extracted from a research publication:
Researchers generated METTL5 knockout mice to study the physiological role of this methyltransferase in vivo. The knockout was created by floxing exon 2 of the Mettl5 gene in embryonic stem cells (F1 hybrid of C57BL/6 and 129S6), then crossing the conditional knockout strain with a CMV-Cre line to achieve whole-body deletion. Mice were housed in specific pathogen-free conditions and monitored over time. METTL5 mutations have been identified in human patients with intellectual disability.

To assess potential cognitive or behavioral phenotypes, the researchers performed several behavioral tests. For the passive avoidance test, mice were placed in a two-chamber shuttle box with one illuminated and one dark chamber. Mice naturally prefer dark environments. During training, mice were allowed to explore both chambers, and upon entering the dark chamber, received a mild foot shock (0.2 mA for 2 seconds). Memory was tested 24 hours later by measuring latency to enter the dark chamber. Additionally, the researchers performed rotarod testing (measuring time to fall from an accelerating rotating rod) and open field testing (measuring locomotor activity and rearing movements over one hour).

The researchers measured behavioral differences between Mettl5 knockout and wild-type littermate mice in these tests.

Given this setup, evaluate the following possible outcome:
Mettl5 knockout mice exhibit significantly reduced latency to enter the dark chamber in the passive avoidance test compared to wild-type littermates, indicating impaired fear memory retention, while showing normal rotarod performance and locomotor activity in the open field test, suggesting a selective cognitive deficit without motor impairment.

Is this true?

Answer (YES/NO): NO